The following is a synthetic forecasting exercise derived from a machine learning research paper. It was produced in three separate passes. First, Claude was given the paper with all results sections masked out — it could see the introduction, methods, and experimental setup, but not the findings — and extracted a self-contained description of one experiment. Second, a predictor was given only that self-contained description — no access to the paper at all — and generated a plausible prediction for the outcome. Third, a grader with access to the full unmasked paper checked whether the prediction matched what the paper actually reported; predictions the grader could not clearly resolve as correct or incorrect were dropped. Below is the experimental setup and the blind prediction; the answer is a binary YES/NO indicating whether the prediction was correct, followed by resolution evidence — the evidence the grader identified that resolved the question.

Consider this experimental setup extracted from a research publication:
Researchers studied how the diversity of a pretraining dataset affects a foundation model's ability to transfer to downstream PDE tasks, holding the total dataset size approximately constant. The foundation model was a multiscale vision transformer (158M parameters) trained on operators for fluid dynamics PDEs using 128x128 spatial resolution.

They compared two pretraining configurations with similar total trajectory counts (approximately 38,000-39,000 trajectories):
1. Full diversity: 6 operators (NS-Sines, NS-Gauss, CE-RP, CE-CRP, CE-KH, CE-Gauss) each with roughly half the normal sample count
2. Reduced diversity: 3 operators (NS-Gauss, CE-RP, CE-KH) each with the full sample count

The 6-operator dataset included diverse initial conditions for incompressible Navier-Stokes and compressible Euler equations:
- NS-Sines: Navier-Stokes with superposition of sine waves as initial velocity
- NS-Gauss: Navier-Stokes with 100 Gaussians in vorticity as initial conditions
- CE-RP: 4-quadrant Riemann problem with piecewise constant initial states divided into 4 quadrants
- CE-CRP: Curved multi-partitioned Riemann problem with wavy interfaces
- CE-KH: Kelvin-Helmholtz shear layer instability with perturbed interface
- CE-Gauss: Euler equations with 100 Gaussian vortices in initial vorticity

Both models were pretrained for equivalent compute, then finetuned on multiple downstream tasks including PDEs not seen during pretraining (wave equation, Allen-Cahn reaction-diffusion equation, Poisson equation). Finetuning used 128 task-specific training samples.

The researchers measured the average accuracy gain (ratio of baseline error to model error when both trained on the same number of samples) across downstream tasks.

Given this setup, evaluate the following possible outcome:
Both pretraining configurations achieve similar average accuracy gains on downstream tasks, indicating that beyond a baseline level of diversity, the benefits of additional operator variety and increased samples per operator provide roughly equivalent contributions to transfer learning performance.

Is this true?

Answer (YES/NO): NO